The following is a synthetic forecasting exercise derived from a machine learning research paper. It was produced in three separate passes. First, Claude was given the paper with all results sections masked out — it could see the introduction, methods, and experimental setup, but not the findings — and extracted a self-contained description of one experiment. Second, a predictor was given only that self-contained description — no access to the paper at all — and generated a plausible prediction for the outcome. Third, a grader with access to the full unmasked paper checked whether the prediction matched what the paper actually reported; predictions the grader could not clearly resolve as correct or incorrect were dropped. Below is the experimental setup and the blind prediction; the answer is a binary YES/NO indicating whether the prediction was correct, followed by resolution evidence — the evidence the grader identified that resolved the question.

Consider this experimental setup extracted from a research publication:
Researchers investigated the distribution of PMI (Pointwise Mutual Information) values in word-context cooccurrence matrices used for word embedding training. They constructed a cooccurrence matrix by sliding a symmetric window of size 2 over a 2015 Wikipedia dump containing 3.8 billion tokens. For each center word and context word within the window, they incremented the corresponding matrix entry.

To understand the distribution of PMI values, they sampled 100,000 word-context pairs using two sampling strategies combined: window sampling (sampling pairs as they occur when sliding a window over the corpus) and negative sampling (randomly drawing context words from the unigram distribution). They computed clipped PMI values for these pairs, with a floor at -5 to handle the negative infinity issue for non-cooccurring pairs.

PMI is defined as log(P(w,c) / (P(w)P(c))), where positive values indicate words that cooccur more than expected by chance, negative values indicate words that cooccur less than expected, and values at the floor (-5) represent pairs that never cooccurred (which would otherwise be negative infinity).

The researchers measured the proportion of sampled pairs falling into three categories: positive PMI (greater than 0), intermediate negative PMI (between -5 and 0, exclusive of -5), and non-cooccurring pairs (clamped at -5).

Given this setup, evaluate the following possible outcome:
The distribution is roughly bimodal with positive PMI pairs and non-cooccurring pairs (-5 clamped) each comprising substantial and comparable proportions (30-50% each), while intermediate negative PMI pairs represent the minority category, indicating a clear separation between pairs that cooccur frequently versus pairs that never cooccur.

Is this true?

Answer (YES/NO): YES